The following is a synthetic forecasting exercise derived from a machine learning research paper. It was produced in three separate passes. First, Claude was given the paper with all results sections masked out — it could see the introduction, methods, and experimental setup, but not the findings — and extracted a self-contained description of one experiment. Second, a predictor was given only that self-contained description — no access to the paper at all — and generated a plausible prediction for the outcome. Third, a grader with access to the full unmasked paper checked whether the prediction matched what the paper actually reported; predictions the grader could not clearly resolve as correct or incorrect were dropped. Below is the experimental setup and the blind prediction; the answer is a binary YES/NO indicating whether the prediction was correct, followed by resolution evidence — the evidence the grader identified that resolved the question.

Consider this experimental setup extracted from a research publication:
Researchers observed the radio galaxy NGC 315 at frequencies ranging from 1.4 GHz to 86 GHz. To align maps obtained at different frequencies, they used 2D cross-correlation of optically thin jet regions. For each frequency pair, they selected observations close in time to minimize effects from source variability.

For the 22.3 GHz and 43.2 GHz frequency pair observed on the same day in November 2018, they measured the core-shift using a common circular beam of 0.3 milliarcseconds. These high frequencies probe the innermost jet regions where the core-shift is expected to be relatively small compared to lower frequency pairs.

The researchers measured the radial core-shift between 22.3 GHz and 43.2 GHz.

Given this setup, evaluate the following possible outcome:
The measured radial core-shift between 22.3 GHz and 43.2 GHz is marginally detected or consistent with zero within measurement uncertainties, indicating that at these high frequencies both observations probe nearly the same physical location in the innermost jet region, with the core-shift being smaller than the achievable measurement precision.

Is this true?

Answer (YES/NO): NO